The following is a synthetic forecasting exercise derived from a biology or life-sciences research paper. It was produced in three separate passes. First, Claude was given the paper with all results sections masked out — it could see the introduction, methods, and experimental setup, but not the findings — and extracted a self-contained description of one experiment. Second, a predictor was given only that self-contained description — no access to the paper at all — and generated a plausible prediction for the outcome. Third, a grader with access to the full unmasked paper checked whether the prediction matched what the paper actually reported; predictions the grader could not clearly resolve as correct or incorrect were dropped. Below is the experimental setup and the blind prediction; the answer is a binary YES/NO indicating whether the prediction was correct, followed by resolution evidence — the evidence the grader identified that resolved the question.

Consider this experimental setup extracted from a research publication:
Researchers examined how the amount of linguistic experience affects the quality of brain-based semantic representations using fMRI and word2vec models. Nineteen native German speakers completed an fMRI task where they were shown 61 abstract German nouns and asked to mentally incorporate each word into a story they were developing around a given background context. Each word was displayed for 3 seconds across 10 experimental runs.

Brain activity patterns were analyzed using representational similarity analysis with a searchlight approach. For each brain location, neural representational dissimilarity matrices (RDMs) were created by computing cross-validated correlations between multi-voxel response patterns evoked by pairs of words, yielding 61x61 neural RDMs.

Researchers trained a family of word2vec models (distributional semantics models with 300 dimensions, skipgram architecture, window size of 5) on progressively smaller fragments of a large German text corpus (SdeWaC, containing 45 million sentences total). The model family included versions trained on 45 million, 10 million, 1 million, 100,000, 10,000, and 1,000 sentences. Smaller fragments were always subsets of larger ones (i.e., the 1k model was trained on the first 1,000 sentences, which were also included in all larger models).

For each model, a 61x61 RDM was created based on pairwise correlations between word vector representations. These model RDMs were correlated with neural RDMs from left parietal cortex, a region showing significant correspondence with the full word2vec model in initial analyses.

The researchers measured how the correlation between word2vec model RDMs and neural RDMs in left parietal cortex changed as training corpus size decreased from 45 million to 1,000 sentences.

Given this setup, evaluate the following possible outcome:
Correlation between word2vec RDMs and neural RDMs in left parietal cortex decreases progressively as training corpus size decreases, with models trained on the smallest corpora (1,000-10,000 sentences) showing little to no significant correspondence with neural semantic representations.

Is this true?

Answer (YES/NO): YES